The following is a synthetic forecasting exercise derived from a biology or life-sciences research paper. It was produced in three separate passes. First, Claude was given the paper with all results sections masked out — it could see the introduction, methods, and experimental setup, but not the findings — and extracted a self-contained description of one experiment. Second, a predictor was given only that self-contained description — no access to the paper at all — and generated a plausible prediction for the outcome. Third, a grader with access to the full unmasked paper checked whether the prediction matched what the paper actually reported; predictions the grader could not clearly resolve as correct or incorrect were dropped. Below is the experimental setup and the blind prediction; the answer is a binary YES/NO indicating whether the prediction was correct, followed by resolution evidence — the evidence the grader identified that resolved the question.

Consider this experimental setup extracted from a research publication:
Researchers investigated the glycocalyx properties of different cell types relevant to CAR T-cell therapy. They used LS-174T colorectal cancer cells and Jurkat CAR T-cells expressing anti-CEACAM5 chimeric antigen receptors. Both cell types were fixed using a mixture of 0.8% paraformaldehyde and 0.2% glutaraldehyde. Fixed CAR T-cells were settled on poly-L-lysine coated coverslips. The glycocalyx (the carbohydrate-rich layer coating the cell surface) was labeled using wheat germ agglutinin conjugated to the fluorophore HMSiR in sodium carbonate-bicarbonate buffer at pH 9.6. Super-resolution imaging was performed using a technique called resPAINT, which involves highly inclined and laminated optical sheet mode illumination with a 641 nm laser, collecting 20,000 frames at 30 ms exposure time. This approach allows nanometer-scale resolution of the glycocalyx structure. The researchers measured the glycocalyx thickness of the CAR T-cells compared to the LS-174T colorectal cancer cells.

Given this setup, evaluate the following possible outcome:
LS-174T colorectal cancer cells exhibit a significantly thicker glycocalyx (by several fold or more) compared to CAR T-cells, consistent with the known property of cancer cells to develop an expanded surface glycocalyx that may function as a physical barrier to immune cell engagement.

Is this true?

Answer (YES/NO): YES